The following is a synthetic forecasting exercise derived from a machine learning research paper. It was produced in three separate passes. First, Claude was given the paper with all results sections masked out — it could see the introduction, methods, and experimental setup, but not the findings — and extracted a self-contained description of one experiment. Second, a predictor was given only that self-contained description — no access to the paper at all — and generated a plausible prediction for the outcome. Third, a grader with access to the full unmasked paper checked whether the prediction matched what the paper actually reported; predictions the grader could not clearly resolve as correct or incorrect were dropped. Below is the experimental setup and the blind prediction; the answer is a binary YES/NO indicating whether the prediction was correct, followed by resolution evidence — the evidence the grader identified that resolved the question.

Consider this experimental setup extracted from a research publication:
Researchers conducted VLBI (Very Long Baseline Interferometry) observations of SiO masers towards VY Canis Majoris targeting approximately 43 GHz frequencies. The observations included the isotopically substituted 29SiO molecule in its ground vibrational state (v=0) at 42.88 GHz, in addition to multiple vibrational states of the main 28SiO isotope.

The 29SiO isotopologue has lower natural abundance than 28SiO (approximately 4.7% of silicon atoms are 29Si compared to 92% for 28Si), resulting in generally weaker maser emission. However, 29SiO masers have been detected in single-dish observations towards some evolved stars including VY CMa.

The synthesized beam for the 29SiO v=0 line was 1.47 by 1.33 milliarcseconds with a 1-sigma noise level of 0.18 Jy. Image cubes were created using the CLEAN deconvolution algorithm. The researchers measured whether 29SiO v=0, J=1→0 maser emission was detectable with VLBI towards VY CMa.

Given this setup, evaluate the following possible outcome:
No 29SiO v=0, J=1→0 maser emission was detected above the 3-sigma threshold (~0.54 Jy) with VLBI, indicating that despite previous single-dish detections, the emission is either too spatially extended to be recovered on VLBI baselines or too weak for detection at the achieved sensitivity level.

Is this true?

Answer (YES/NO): NO